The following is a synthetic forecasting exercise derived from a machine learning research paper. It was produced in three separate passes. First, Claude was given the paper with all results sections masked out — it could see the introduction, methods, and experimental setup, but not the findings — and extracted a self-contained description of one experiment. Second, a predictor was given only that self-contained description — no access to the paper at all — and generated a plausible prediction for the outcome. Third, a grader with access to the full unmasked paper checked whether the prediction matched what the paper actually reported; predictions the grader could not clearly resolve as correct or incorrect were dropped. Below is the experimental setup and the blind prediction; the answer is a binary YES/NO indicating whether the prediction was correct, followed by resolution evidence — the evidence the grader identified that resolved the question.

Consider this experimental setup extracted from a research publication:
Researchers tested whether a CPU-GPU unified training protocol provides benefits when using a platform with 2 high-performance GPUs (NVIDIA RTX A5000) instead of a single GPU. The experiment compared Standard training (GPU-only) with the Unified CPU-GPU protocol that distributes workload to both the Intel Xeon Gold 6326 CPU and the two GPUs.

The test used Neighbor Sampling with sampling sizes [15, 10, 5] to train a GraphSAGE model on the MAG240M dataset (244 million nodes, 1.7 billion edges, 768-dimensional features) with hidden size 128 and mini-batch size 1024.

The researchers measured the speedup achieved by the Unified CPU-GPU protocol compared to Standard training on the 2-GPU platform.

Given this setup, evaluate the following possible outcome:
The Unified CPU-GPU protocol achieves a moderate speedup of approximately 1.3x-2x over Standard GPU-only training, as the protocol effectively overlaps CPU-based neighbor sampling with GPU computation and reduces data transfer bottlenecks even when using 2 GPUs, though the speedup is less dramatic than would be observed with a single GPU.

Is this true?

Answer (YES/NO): NO